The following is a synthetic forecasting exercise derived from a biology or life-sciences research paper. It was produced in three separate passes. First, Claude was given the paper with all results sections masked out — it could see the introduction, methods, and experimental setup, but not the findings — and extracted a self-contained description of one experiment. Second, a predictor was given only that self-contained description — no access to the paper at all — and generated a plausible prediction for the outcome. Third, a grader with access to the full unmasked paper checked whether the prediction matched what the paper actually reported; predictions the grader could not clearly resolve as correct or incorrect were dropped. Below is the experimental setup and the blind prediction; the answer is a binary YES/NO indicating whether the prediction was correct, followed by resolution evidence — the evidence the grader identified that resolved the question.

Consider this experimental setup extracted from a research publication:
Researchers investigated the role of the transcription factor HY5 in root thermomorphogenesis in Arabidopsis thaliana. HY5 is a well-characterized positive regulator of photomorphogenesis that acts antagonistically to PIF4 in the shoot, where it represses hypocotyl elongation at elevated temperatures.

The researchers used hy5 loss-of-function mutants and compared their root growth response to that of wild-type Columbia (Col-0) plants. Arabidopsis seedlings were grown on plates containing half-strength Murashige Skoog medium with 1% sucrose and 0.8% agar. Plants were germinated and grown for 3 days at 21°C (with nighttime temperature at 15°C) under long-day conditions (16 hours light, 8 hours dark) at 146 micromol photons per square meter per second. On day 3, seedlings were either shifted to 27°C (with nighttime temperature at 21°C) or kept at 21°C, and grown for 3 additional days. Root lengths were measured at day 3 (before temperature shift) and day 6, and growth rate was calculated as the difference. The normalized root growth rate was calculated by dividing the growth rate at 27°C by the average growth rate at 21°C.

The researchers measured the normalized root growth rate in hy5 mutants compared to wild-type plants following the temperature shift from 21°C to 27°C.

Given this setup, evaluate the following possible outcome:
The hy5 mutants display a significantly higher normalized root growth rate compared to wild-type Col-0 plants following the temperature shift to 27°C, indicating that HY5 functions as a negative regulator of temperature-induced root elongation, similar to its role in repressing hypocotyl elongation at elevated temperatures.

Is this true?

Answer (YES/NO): NO